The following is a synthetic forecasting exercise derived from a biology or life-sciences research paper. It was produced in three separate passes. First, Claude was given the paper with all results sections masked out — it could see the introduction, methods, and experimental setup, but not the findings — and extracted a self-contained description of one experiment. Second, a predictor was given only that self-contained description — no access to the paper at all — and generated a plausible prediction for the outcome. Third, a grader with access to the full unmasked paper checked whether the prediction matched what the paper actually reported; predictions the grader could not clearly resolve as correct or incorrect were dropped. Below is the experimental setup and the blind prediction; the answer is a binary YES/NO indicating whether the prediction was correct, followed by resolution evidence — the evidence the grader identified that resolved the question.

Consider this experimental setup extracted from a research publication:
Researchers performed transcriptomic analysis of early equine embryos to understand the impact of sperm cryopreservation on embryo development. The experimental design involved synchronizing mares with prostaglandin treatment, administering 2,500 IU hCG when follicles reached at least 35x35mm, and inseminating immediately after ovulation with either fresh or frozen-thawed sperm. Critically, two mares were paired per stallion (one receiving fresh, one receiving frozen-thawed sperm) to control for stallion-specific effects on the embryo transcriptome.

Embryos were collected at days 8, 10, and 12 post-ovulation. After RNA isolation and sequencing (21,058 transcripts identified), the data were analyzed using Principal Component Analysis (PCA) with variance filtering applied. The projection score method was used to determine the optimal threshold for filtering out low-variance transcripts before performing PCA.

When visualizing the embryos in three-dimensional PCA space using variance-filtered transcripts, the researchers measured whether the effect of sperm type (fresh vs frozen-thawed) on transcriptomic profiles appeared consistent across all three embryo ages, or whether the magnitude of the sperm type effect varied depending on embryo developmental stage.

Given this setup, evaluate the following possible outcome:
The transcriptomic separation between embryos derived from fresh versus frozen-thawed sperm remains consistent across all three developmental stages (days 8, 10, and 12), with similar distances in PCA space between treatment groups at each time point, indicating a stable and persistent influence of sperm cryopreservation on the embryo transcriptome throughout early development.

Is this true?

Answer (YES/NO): NO